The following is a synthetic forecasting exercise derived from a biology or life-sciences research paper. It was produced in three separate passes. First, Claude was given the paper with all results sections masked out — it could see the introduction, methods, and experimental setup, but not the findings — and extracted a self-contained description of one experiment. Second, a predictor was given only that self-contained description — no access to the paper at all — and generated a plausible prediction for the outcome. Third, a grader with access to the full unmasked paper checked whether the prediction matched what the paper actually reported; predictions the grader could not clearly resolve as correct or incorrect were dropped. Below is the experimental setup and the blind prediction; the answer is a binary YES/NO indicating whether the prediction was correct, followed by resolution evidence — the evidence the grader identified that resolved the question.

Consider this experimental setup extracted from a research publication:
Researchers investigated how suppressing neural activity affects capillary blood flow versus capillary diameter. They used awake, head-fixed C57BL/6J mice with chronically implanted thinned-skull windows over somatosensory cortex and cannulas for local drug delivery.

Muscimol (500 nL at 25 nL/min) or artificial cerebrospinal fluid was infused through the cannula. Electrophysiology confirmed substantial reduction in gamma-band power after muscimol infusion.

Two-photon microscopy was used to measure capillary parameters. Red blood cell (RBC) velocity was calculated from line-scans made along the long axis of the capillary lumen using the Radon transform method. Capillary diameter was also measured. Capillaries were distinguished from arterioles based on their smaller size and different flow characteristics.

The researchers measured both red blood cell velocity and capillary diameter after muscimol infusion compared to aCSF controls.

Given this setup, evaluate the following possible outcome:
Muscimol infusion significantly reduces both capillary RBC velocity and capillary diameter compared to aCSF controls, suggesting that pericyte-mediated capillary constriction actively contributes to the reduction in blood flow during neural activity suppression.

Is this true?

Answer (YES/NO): NO